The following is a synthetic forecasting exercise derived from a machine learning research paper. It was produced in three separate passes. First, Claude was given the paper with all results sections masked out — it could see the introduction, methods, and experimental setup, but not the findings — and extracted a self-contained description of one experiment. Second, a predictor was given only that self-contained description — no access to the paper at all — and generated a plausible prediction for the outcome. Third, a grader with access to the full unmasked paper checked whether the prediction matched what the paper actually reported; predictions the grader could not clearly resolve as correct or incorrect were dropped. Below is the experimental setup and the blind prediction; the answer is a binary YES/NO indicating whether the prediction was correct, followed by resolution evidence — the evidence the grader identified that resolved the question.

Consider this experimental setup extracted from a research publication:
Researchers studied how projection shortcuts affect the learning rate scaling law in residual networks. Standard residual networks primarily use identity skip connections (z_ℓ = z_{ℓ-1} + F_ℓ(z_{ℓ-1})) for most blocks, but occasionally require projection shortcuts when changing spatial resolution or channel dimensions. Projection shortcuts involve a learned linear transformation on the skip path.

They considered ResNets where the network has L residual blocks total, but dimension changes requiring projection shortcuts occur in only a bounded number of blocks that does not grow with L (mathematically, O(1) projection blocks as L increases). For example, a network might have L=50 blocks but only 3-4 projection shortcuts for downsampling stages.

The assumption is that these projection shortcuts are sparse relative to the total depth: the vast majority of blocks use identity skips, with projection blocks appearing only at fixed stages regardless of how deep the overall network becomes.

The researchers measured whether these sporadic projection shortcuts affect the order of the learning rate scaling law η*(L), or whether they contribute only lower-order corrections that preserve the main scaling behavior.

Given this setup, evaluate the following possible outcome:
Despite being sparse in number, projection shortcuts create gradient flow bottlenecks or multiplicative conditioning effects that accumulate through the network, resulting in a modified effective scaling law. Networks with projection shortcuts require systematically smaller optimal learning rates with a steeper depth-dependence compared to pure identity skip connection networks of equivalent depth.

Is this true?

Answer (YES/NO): NO